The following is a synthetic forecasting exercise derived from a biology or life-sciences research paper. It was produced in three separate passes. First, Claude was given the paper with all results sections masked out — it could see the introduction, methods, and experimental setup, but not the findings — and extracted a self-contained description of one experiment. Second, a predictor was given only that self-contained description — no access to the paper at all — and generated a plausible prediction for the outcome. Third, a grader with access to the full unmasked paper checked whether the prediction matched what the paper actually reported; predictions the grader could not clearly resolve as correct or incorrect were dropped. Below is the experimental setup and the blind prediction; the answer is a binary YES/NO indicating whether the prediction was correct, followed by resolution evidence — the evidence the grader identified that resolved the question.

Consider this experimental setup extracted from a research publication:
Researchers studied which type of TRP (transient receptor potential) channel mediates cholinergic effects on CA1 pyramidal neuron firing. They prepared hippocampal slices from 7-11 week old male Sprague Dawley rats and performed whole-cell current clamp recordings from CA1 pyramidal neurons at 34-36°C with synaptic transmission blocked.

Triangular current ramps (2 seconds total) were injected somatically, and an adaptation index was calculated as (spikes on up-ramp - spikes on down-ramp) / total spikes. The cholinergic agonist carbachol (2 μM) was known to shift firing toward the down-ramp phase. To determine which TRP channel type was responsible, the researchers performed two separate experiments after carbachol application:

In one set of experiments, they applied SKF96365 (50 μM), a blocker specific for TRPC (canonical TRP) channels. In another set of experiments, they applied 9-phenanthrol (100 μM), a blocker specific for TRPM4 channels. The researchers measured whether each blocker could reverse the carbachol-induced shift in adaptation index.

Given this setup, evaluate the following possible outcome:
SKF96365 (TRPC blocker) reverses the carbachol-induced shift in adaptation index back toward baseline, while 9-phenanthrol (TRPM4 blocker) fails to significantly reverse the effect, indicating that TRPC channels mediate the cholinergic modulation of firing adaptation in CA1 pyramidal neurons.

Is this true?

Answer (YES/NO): NO